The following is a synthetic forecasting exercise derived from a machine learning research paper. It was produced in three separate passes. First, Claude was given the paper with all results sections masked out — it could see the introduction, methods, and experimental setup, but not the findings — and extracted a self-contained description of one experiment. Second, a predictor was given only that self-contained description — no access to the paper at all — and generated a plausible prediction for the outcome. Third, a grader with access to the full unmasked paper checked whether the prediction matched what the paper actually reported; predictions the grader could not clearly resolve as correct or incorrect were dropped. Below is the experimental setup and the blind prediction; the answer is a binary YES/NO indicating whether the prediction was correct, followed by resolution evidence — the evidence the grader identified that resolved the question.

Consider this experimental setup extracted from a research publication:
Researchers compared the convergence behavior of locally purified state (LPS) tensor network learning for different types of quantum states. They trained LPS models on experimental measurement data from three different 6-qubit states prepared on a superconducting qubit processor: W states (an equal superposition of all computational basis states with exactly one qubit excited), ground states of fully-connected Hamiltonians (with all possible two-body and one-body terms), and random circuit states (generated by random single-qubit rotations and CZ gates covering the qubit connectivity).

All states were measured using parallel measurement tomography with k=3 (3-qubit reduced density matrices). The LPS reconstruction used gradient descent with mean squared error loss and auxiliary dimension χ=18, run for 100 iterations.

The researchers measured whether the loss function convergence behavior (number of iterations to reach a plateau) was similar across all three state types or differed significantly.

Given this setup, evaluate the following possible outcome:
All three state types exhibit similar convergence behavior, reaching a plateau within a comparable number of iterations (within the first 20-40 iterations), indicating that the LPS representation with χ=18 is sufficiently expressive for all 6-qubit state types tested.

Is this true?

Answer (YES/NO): NO